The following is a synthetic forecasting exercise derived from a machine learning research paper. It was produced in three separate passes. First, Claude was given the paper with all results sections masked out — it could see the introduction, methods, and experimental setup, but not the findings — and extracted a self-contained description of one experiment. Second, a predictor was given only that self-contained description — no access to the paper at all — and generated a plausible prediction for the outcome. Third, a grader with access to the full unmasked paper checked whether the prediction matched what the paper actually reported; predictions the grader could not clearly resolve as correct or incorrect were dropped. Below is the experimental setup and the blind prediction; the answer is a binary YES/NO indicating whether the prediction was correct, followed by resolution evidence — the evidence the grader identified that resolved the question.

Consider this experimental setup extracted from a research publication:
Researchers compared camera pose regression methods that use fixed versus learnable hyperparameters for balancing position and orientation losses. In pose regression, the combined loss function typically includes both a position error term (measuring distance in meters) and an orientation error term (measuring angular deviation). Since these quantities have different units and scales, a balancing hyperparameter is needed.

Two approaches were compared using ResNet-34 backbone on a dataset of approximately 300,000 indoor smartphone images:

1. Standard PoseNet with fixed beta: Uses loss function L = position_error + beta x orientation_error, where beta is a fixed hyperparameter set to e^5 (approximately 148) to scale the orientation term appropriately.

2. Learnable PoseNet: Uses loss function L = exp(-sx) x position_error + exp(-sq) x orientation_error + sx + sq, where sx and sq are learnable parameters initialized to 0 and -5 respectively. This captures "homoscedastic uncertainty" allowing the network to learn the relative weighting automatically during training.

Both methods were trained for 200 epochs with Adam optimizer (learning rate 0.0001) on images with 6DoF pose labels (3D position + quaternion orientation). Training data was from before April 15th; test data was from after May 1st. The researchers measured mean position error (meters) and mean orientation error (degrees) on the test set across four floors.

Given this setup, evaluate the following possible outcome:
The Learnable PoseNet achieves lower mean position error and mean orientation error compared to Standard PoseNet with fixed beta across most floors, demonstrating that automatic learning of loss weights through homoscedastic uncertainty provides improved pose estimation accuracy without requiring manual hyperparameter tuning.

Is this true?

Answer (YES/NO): YES